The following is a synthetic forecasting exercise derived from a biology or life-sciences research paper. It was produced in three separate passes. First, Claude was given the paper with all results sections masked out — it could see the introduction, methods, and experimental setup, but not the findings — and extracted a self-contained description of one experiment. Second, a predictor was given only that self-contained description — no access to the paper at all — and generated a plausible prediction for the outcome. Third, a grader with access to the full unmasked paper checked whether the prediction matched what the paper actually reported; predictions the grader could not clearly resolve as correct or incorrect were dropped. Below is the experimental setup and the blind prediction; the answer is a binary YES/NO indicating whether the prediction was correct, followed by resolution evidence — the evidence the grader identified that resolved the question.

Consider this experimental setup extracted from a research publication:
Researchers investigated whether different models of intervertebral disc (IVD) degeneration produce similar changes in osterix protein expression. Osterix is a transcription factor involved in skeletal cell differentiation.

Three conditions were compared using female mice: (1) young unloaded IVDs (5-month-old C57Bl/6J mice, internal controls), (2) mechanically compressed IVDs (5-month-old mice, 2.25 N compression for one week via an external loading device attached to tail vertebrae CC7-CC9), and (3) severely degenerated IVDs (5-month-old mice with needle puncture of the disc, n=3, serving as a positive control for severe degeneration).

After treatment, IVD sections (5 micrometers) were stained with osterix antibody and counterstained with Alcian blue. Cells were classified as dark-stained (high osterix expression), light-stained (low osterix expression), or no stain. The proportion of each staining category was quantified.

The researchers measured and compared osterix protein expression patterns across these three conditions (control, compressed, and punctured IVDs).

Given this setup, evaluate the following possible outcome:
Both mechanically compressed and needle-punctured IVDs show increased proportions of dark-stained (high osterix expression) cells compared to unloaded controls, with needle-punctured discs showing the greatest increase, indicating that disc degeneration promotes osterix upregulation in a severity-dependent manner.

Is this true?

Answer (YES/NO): NO